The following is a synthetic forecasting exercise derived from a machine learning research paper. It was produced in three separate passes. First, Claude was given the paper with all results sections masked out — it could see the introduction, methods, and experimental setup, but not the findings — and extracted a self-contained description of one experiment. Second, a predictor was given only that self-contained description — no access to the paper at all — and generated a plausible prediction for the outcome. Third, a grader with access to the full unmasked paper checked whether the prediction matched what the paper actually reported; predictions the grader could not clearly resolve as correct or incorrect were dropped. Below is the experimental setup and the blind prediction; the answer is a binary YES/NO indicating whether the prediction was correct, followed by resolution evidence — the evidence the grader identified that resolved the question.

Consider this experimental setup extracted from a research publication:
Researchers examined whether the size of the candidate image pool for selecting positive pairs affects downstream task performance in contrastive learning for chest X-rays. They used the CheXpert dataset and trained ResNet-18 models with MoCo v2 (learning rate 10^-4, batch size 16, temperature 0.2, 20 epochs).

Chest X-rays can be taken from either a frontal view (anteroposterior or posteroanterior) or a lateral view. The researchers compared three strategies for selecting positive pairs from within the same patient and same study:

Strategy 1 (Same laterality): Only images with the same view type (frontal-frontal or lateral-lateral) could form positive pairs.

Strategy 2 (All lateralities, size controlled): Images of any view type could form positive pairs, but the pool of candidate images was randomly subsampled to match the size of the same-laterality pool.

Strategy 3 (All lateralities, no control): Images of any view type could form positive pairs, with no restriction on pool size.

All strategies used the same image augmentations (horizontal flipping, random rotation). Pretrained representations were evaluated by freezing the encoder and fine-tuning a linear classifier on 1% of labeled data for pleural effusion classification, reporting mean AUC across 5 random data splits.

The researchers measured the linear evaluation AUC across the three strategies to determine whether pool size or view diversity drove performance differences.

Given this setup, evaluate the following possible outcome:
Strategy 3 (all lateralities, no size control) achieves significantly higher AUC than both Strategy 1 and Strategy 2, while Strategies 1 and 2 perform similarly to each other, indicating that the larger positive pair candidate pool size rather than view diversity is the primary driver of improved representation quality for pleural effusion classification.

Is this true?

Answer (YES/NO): YES